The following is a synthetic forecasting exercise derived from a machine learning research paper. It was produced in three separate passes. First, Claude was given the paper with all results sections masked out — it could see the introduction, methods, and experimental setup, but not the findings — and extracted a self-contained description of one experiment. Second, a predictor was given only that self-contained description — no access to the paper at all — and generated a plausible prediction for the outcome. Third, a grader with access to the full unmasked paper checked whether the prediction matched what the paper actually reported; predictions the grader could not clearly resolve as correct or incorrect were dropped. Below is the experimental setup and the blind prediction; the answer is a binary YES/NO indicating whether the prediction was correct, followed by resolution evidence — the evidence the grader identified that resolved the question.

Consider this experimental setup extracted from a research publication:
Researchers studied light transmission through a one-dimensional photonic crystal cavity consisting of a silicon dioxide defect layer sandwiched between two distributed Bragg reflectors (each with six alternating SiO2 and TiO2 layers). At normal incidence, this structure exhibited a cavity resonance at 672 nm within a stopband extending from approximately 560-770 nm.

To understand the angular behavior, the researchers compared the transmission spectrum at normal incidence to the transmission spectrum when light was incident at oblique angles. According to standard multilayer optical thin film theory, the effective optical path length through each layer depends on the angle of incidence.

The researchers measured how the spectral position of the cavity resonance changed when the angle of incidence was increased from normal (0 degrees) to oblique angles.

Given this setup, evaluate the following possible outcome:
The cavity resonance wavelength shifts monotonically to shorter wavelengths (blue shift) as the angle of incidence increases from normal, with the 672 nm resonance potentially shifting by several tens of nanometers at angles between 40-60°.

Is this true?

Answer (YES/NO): YES